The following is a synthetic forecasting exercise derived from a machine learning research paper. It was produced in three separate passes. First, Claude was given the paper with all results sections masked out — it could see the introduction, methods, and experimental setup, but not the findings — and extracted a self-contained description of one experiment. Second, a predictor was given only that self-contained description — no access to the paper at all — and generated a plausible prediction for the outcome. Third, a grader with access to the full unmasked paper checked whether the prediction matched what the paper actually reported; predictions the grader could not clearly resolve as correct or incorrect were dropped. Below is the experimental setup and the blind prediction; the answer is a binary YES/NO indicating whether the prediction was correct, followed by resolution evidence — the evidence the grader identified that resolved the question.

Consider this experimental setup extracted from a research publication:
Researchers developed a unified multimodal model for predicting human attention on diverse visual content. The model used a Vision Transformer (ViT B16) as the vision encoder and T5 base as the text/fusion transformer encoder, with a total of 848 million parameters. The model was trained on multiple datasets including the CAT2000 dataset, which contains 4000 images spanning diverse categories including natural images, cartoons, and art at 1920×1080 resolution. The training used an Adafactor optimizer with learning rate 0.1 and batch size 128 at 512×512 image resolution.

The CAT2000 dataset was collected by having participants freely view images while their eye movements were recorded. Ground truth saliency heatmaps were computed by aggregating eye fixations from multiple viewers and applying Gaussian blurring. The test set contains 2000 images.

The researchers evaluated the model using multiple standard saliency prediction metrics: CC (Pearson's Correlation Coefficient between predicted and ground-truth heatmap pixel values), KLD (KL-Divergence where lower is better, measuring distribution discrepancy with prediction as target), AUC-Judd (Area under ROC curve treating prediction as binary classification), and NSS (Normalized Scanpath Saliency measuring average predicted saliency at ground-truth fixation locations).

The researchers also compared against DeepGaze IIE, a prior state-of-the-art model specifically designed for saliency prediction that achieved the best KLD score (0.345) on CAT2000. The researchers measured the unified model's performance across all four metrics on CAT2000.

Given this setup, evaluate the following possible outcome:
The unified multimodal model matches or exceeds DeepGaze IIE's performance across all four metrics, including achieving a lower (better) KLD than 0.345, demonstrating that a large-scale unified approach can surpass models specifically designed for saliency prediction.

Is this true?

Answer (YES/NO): NO